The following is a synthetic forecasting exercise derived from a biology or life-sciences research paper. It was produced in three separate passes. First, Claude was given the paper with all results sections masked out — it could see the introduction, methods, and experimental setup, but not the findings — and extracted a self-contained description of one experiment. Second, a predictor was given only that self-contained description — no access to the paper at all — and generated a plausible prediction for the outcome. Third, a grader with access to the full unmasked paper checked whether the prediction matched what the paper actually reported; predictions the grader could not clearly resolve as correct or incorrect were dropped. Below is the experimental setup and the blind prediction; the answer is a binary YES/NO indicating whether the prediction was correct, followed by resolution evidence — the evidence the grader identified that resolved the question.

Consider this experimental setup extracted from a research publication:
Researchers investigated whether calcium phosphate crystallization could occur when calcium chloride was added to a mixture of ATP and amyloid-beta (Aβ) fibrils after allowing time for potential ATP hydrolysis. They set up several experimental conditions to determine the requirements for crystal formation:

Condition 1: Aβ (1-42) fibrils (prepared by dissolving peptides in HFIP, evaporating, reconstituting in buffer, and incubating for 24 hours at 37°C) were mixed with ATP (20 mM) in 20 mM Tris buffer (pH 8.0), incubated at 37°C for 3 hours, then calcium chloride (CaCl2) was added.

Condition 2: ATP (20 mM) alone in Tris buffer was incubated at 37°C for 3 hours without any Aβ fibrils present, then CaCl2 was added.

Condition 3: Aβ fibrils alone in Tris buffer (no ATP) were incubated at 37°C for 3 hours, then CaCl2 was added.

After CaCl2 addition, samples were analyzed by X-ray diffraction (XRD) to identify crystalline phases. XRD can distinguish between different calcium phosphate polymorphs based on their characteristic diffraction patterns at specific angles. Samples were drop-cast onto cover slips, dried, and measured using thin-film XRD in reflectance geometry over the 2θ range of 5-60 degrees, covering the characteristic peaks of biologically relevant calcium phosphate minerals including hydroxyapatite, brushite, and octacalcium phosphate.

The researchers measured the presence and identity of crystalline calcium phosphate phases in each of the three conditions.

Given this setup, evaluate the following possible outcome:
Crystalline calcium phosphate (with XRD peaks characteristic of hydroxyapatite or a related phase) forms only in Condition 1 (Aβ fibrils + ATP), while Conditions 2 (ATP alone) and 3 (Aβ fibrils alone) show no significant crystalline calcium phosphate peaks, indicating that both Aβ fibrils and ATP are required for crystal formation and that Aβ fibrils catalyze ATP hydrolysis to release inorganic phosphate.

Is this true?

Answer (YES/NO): YES